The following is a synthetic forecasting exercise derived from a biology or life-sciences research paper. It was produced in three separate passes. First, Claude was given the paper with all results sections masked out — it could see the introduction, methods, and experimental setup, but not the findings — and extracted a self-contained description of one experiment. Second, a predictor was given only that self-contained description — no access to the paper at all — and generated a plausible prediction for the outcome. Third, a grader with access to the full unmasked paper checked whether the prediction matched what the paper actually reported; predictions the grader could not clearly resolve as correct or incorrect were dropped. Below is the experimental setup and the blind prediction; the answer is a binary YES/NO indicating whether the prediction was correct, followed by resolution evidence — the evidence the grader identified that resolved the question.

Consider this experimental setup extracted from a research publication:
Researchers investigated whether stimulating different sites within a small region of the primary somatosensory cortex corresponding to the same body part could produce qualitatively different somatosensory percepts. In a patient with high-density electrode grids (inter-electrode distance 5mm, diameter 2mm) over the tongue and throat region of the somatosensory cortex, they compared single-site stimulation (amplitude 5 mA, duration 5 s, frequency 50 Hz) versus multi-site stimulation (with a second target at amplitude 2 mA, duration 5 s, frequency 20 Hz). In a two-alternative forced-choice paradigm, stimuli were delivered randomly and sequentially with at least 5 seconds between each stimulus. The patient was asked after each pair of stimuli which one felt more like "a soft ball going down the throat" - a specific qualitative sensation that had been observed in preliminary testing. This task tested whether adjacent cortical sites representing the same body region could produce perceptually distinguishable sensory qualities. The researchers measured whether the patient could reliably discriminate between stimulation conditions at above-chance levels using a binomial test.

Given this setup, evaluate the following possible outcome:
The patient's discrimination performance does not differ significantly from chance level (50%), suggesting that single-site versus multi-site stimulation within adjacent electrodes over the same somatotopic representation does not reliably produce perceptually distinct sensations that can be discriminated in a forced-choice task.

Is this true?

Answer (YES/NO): NO